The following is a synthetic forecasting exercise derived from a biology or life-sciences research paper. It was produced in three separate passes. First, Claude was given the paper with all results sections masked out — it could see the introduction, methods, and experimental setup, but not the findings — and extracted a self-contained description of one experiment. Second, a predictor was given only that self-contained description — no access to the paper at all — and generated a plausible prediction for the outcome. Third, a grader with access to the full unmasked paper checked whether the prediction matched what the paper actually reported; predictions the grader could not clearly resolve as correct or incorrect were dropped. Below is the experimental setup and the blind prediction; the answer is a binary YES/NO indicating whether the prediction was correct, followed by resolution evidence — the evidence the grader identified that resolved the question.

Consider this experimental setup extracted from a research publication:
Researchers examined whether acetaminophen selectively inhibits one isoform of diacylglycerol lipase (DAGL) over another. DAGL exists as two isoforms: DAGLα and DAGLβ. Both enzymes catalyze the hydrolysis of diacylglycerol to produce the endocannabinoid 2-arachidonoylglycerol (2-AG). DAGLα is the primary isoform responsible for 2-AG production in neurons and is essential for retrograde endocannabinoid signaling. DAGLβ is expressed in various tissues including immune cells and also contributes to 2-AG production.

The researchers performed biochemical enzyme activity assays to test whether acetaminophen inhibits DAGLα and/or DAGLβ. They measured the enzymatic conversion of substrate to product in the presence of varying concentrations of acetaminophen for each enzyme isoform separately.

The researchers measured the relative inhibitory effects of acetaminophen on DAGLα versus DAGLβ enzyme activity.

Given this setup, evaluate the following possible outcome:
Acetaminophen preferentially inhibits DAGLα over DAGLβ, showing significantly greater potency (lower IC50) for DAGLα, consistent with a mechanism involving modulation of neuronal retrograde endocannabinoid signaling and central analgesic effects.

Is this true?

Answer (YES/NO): NO